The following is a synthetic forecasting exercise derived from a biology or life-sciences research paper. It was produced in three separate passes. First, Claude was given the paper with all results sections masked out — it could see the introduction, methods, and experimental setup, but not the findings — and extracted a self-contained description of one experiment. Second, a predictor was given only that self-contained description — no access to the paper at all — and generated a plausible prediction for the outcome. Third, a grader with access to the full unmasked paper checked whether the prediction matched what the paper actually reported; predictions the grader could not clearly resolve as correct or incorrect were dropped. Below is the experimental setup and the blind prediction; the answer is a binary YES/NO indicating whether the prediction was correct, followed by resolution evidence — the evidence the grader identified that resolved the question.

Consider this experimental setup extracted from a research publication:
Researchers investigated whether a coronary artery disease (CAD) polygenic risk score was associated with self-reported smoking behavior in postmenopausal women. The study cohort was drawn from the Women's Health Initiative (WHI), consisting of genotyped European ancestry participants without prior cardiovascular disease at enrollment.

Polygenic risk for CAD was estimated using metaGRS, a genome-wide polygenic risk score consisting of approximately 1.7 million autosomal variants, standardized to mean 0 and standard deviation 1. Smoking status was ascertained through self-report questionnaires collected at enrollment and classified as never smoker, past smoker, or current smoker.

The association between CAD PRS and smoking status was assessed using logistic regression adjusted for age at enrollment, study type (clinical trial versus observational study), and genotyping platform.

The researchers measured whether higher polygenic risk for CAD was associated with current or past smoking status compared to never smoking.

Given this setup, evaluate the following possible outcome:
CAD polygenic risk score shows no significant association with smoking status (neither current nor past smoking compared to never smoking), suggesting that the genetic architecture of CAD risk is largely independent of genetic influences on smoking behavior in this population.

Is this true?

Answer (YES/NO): NO